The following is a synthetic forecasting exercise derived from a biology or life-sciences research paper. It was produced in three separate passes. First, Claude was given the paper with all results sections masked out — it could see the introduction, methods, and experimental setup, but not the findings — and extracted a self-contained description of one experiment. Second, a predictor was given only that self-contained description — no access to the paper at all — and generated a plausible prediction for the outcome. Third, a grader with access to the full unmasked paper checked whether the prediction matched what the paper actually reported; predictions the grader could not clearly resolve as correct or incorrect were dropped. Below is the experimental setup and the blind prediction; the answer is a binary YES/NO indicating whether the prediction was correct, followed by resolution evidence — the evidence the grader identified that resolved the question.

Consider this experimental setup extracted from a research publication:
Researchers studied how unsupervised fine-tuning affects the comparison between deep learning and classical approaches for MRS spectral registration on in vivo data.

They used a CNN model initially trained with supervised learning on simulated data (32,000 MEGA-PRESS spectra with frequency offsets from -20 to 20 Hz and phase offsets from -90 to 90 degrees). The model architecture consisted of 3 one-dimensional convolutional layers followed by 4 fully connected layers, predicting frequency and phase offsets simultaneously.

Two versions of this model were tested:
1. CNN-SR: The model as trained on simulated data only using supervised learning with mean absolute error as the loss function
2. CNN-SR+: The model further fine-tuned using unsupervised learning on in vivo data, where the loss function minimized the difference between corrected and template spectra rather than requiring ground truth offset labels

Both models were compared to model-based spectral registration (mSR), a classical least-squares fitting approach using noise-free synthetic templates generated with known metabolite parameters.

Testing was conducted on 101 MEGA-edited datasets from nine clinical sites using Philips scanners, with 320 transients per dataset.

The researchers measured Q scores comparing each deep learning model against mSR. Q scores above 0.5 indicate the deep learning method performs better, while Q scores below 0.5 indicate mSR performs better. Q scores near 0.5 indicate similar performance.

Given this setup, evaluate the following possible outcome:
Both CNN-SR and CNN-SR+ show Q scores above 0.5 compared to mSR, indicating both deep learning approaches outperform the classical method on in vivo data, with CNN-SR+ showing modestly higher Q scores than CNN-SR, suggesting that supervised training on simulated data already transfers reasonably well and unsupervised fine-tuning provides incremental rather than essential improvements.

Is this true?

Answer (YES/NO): NO